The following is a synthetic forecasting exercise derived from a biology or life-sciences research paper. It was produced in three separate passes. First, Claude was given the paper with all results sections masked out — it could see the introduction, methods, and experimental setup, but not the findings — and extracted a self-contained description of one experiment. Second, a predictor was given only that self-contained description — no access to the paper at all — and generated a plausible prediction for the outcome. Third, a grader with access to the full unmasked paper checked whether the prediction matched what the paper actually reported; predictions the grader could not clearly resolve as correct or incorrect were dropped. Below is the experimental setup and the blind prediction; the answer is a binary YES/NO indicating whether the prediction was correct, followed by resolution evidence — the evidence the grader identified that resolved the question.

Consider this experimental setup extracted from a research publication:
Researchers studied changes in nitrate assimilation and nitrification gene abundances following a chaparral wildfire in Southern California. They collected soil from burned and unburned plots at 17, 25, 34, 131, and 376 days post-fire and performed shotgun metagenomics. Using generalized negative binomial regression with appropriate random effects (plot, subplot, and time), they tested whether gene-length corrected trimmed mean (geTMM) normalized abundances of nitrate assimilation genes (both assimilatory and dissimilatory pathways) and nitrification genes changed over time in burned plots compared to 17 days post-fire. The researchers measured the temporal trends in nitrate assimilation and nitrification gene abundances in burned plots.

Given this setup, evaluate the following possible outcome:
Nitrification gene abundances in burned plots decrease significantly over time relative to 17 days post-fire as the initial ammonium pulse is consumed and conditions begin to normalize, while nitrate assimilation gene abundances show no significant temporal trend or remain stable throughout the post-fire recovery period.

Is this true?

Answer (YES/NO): NO